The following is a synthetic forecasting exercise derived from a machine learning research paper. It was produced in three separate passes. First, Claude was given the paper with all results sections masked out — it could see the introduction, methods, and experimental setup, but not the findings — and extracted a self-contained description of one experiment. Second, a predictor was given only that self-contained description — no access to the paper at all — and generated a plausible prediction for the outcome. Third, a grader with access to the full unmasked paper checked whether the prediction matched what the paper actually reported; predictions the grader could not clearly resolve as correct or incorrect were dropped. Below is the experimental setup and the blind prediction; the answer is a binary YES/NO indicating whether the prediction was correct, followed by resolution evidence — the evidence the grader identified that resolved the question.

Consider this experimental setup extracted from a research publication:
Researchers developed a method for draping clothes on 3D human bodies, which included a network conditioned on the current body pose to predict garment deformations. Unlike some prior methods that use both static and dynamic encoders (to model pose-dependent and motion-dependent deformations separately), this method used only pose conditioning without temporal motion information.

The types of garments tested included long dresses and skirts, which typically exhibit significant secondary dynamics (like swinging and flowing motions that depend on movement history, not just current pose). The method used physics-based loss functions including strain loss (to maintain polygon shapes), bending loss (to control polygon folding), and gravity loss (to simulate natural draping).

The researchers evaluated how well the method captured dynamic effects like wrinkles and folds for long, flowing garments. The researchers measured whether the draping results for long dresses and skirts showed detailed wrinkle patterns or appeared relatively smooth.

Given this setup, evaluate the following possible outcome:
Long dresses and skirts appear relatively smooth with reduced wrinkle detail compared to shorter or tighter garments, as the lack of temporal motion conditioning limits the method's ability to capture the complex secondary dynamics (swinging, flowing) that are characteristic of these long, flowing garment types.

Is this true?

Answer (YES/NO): YES